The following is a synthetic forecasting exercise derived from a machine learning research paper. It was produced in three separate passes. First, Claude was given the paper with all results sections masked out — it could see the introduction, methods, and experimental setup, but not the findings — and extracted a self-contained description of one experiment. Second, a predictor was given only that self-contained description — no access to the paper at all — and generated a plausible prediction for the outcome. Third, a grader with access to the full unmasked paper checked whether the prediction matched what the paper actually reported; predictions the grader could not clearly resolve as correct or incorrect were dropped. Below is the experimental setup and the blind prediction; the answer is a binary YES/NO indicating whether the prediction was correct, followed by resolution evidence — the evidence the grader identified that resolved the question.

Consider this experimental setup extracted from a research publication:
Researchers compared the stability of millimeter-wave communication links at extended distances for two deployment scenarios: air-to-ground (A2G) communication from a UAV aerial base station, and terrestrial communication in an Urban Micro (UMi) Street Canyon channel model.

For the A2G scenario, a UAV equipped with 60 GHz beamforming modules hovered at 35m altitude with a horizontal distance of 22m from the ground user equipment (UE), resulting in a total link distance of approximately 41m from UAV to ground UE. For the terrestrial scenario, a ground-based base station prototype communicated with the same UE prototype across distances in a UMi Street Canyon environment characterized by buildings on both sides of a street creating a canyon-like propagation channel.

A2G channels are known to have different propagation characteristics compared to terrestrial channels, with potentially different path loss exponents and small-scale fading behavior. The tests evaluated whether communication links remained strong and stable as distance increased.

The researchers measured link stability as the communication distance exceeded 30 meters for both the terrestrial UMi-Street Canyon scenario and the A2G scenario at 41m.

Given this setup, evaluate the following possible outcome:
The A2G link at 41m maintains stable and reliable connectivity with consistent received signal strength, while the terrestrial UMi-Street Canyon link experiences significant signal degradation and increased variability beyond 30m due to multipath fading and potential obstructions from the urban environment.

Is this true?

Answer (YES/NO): YES